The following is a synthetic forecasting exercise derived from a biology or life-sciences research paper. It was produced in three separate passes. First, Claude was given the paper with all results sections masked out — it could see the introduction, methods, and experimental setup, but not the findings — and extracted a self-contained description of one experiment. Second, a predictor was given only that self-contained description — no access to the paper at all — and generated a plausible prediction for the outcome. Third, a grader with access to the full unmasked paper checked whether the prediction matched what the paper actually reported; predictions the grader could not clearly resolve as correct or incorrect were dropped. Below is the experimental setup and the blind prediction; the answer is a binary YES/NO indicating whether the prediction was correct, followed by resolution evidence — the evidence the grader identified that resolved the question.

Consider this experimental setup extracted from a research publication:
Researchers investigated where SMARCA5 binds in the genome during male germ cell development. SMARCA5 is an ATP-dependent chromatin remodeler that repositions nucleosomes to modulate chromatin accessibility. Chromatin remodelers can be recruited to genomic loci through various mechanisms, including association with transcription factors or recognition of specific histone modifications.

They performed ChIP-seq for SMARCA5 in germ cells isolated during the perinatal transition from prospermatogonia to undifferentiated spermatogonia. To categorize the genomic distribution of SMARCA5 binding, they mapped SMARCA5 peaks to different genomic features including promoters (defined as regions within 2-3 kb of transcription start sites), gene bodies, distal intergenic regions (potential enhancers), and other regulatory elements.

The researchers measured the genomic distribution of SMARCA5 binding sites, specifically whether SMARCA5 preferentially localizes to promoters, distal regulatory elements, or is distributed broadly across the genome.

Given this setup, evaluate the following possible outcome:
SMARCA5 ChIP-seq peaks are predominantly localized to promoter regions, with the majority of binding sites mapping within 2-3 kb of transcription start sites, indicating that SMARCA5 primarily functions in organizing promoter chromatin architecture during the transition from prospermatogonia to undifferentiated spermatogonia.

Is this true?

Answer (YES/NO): NO